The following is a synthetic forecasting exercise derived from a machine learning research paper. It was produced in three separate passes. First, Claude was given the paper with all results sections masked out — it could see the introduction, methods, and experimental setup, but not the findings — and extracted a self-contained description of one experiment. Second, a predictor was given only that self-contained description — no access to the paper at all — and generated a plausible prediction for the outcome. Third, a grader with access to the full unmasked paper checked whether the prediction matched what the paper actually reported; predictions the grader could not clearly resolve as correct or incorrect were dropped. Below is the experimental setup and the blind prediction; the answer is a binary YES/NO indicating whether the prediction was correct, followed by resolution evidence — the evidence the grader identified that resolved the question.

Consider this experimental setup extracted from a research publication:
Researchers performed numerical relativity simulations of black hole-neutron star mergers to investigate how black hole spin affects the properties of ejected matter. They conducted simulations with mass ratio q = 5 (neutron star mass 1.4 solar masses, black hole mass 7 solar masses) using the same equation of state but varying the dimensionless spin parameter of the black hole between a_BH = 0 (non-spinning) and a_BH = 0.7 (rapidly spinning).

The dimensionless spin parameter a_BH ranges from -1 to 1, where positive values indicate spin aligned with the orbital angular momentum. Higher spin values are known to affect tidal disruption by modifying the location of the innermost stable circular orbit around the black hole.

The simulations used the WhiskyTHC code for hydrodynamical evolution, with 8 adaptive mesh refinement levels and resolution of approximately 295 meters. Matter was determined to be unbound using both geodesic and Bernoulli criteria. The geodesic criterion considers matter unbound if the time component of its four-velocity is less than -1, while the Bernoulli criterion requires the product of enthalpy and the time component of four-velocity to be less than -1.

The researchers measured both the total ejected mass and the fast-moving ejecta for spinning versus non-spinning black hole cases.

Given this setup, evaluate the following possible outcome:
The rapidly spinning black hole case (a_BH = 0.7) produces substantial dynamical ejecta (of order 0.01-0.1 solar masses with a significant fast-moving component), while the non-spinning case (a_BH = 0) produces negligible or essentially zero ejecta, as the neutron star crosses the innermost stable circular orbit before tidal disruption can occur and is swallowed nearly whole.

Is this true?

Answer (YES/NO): NO